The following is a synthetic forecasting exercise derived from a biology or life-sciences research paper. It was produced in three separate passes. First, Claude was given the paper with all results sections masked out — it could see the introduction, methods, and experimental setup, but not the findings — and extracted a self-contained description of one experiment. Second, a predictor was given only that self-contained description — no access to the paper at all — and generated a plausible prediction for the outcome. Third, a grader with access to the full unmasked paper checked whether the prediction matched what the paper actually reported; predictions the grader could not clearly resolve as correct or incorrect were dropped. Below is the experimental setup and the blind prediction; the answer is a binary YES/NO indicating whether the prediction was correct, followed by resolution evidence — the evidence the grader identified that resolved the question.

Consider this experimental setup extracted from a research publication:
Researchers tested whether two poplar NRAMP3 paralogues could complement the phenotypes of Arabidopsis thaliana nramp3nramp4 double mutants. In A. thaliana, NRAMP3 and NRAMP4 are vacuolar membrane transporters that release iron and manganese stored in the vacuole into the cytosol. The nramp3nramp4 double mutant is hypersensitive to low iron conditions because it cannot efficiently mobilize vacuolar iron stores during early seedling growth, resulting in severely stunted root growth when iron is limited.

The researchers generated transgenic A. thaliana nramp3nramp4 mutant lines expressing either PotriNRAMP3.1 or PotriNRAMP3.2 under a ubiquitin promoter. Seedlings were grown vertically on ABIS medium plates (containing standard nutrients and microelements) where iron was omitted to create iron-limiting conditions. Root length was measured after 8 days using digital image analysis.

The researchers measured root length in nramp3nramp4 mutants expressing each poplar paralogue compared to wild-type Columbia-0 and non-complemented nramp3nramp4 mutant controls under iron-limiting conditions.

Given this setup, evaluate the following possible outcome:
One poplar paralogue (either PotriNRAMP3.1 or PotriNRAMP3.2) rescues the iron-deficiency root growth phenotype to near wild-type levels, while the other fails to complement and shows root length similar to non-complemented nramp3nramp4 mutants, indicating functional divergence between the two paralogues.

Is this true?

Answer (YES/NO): YES